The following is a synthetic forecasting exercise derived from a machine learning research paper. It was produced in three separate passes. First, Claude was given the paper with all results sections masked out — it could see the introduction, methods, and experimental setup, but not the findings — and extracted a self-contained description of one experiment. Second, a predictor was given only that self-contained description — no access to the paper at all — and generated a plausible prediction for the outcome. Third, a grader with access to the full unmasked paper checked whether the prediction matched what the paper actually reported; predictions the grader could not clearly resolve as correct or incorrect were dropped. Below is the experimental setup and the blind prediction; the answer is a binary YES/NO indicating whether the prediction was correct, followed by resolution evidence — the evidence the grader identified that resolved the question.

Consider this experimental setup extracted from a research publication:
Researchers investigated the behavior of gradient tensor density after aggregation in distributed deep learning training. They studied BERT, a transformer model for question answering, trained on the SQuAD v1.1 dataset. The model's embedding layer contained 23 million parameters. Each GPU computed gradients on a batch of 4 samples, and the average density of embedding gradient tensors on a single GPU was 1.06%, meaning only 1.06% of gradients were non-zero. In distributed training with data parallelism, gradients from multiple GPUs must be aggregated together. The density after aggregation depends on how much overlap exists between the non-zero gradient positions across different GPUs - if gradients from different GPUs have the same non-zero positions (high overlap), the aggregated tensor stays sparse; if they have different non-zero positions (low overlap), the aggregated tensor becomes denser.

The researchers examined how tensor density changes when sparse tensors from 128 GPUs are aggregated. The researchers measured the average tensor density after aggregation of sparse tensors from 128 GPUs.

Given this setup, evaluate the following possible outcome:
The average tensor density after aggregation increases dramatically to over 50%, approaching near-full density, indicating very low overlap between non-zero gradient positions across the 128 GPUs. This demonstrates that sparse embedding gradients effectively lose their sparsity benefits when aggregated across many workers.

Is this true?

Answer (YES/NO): NO